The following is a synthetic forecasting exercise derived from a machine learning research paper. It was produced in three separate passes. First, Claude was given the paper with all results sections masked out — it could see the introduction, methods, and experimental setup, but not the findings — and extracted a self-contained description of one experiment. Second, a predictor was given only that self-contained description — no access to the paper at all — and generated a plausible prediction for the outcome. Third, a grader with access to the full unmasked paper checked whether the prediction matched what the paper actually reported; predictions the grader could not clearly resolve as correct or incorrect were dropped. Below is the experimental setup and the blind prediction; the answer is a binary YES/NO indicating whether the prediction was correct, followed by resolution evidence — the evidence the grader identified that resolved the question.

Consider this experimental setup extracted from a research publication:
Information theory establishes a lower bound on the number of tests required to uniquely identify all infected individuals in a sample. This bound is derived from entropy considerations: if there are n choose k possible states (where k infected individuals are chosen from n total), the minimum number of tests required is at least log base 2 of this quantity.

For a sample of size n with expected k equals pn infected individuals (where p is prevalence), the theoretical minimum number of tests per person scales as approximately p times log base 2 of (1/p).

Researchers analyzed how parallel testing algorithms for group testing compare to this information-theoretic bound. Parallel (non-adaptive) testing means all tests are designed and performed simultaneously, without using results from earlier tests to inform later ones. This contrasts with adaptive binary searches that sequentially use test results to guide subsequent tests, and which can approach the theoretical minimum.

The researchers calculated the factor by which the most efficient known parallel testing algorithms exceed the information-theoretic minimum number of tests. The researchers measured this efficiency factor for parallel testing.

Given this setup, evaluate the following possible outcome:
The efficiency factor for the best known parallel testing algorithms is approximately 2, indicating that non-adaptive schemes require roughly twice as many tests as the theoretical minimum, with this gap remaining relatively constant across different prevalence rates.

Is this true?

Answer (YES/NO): YES